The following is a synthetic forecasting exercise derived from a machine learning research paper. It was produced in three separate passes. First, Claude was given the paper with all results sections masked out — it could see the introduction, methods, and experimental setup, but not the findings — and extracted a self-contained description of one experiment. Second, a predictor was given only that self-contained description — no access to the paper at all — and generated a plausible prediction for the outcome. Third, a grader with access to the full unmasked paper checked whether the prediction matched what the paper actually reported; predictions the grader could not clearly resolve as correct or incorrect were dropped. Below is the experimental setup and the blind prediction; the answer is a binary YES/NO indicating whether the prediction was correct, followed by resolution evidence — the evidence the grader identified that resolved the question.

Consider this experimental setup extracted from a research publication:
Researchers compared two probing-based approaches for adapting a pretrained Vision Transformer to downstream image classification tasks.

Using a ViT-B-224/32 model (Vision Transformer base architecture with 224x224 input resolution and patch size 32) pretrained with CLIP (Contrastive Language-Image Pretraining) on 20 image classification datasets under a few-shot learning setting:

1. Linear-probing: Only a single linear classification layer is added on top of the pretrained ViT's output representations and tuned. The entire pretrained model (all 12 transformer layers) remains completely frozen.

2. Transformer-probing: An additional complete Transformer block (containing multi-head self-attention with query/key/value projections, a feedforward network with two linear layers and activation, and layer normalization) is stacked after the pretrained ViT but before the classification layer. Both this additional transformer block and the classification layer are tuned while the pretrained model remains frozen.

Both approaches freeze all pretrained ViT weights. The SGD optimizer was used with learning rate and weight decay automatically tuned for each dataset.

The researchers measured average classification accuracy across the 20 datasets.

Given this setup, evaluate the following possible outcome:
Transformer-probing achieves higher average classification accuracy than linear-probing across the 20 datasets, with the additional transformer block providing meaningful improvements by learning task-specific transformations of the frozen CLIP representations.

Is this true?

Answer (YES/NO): YES